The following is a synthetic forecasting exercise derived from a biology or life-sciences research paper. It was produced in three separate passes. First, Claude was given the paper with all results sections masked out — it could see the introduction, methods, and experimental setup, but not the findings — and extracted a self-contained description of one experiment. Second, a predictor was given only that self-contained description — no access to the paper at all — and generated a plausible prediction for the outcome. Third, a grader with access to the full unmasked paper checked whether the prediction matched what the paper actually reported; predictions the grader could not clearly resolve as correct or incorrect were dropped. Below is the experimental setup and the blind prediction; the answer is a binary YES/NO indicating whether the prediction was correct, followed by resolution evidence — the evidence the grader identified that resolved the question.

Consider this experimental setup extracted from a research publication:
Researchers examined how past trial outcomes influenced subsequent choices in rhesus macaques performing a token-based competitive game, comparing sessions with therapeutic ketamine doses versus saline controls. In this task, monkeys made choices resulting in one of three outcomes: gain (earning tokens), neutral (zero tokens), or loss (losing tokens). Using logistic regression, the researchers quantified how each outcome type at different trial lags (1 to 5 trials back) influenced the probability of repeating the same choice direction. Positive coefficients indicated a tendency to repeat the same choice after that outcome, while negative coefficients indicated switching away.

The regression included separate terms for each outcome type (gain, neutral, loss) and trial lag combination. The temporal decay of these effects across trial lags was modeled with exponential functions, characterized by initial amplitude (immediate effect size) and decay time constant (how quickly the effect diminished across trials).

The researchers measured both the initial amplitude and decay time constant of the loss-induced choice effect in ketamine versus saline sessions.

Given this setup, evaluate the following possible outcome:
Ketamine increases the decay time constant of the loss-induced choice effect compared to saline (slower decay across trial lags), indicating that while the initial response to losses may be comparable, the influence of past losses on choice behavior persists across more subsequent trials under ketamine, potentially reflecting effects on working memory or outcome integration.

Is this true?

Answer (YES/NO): NO